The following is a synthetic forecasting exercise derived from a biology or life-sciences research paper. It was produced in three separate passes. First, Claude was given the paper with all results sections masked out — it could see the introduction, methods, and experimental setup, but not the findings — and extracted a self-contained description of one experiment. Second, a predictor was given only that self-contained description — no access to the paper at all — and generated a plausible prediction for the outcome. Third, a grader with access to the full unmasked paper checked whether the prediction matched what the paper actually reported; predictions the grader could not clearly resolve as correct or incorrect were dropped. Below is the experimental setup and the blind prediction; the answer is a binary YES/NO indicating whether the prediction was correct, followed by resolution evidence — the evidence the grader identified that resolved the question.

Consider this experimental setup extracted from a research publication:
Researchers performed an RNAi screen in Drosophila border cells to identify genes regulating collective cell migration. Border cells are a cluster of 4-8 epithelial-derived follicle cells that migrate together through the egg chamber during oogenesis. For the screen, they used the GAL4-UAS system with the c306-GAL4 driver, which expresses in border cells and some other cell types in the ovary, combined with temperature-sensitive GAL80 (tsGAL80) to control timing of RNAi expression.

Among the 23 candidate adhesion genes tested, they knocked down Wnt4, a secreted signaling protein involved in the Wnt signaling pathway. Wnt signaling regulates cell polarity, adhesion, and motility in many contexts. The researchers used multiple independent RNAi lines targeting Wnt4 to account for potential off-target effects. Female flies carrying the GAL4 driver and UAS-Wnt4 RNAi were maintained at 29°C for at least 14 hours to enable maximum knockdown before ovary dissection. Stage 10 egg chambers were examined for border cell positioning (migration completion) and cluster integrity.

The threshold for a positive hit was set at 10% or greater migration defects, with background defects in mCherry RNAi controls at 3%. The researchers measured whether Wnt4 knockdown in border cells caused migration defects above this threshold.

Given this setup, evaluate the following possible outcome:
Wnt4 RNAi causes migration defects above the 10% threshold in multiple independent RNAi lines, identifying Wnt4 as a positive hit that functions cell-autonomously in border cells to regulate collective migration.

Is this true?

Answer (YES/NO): NO